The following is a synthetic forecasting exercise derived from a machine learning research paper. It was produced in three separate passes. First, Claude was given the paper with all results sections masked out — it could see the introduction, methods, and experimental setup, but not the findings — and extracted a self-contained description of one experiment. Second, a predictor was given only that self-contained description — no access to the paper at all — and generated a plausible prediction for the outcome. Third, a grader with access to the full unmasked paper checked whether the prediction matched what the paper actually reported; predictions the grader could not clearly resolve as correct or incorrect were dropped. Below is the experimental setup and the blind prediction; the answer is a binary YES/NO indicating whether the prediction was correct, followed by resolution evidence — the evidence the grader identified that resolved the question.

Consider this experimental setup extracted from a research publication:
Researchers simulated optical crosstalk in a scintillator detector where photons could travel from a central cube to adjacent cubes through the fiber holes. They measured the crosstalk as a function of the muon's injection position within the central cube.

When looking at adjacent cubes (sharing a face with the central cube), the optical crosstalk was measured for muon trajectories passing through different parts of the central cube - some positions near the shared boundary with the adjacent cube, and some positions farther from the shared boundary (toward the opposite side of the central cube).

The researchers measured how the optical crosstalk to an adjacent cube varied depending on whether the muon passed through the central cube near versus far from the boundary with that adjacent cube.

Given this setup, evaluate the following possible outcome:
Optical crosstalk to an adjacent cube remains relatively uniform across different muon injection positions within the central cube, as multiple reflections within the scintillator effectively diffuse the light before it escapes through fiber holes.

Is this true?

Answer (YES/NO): NO